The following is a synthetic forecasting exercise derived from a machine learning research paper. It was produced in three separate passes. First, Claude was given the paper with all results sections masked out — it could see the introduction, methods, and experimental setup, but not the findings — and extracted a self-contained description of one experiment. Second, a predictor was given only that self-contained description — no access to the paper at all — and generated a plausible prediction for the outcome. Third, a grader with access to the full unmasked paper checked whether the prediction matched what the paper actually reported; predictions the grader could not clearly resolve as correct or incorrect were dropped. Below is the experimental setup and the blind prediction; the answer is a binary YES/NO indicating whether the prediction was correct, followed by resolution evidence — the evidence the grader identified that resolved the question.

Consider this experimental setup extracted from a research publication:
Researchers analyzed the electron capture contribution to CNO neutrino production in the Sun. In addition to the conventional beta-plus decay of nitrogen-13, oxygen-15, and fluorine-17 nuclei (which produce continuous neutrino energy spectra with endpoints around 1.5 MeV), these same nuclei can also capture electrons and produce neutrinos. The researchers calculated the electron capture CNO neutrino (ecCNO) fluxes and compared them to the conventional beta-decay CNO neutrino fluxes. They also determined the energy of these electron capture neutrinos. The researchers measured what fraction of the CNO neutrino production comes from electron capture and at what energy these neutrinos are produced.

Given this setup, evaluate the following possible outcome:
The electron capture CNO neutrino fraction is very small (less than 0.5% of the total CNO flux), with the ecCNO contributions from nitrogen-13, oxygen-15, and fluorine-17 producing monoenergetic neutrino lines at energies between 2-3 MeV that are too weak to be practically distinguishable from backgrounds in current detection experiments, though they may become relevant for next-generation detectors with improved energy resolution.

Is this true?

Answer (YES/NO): YES